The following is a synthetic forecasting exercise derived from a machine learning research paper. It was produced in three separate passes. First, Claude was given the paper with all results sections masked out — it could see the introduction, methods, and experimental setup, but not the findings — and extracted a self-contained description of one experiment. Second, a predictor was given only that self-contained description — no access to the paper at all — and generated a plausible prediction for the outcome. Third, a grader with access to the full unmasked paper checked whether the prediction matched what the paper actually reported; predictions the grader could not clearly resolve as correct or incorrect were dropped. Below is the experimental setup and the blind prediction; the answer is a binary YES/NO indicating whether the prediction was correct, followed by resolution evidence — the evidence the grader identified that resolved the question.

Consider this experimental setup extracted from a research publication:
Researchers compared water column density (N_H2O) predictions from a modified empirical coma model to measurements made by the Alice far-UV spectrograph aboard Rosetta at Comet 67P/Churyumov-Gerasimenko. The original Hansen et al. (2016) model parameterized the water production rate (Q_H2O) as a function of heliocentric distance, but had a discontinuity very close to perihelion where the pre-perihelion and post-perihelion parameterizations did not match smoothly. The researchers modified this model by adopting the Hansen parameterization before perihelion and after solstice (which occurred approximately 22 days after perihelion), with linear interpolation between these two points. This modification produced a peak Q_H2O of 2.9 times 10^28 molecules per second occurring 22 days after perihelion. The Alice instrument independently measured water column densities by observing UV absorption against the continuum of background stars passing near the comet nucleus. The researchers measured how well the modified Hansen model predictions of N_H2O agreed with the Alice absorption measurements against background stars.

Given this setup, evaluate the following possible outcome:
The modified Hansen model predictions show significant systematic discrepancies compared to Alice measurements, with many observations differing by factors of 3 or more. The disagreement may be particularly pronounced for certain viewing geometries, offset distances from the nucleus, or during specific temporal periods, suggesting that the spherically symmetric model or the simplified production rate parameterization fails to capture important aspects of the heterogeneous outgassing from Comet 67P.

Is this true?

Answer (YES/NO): NO